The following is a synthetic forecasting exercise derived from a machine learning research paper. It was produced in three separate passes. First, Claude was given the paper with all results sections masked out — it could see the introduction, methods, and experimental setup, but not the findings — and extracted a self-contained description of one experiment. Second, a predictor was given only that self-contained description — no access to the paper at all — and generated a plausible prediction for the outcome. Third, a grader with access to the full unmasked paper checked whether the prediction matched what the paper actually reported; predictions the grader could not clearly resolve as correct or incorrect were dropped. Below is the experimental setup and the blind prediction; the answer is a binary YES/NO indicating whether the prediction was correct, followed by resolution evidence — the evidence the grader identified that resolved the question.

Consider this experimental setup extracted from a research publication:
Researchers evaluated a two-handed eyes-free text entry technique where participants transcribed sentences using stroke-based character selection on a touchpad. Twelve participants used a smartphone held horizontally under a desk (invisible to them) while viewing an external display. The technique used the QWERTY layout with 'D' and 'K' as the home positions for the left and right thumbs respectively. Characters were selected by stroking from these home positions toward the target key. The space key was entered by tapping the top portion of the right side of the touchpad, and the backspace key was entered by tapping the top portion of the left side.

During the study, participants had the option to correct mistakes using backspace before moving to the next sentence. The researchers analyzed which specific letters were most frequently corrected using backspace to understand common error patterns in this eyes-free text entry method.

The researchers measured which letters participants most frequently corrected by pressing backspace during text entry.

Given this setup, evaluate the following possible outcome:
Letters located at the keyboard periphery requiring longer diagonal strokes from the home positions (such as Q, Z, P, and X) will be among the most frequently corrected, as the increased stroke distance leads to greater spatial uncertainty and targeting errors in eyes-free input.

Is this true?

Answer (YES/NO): NO